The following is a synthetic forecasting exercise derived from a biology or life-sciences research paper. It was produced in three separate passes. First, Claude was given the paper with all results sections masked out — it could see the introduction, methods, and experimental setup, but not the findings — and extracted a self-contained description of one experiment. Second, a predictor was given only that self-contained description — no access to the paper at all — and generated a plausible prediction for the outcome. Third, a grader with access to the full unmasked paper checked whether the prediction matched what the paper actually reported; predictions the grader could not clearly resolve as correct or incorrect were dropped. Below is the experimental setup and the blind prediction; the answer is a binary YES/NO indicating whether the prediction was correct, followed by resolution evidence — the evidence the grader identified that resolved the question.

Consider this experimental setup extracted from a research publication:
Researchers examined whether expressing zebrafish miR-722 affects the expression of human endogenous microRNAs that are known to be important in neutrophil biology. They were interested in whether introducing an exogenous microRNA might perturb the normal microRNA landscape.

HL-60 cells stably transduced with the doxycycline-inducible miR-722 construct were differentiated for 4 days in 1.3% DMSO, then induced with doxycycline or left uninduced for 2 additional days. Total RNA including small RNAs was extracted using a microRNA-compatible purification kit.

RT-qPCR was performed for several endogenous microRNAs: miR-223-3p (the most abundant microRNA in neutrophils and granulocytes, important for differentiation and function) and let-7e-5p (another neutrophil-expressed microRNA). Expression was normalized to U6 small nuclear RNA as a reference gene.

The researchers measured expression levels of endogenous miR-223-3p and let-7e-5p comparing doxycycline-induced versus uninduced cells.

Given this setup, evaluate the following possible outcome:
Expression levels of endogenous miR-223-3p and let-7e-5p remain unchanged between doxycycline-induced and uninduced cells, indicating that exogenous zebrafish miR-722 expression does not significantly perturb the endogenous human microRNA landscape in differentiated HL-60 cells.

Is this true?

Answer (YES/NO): YES